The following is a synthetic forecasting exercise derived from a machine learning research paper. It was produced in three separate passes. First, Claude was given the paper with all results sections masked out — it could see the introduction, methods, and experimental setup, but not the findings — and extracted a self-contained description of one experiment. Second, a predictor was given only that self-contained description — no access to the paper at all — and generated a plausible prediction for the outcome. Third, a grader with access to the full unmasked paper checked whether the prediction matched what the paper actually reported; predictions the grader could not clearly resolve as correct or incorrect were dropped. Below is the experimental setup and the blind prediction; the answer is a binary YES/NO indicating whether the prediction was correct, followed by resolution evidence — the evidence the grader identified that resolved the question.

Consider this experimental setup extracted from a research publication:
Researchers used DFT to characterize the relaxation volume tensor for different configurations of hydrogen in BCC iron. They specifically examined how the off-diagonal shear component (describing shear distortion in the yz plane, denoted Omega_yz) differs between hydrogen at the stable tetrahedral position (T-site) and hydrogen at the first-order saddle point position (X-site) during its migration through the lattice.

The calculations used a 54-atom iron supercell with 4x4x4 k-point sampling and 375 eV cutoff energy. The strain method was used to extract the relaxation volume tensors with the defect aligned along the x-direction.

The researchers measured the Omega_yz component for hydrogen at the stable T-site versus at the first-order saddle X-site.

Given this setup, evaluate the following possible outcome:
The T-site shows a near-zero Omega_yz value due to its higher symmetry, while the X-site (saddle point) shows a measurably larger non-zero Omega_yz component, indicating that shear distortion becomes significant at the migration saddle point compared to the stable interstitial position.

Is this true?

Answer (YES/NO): YES